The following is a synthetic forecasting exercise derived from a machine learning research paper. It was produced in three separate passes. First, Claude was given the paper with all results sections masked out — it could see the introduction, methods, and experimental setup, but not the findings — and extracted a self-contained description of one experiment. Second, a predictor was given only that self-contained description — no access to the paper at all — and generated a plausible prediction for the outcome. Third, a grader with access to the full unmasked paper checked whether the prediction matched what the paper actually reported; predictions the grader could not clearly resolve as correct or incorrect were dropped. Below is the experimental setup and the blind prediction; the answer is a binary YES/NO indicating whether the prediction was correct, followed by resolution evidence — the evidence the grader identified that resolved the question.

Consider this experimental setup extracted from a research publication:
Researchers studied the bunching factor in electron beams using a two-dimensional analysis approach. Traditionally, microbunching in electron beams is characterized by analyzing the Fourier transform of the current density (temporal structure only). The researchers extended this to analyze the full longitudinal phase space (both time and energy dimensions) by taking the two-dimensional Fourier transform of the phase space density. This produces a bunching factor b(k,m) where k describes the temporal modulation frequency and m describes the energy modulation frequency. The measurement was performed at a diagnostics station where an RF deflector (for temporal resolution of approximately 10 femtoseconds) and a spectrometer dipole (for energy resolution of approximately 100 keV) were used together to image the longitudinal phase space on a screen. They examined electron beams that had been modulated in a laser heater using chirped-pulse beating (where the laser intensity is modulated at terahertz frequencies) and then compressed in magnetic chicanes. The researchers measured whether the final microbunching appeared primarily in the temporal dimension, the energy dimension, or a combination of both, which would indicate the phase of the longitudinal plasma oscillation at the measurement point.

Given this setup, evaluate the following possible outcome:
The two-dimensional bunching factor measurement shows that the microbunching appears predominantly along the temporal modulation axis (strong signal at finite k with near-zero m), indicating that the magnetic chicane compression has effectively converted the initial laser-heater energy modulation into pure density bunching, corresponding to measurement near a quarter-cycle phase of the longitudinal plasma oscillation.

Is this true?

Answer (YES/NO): YES